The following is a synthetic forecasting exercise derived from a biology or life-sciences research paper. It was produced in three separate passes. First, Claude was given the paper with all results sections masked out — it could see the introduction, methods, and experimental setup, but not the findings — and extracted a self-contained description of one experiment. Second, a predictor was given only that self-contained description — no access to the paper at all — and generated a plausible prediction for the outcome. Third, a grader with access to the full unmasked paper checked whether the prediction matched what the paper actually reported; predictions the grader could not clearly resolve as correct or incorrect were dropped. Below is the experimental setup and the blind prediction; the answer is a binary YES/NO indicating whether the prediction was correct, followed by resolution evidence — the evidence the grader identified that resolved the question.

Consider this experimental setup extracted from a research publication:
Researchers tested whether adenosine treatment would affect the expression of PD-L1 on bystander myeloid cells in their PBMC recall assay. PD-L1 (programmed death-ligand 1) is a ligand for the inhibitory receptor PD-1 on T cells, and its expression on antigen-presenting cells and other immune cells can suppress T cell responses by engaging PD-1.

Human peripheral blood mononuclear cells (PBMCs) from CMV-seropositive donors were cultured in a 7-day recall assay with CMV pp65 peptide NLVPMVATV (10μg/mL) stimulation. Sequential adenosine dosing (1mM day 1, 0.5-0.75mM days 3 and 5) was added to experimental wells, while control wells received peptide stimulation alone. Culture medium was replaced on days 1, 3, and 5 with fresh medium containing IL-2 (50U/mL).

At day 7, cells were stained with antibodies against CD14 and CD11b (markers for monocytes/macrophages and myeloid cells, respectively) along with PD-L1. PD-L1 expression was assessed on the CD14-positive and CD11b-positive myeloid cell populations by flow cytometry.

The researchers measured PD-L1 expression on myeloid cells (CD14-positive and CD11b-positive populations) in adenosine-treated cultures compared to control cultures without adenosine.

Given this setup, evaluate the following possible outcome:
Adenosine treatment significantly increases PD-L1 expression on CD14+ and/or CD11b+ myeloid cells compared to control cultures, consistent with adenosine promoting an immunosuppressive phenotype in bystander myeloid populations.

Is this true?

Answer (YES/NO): YES